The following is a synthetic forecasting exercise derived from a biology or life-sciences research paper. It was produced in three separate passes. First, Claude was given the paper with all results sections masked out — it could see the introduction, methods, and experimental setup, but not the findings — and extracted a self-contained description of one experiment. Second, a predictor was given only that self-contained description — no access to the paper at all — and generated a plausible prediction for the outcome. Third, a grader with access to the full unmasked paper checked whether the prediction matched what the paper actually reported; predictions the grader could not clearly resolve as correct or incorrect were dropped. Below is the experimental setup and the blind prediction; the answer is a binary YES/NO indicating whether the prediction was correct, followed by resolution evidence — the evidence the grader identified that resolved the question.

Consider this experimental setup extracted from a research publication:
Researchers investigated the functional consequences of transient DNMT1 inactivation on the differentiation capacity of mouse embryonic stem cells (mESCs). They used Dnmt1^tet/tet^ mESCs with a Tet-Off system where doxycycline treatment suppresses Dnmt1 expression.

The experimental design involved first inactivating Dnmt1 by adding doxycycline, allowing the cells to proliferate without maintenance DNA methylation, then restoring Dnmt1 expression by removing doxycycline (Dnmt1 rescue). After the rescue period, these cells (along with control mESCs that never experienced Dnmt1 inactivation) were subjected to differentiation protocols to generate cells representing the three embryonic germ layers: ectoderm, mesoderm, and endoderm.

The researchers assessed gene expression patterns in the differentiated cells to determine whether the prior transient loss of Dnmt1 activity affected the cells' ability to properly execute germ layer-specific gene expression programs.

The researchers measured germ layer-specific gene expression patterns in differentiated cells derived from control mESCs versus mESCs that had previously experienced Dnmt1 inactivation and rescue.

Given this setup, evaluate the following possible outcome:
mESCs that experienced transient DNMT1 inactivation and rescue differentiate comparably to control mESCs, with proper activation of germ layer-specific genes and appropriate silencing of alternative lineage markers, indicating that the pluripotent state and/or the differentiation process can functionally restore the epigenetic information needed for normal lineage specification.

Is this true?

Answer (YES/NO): NO